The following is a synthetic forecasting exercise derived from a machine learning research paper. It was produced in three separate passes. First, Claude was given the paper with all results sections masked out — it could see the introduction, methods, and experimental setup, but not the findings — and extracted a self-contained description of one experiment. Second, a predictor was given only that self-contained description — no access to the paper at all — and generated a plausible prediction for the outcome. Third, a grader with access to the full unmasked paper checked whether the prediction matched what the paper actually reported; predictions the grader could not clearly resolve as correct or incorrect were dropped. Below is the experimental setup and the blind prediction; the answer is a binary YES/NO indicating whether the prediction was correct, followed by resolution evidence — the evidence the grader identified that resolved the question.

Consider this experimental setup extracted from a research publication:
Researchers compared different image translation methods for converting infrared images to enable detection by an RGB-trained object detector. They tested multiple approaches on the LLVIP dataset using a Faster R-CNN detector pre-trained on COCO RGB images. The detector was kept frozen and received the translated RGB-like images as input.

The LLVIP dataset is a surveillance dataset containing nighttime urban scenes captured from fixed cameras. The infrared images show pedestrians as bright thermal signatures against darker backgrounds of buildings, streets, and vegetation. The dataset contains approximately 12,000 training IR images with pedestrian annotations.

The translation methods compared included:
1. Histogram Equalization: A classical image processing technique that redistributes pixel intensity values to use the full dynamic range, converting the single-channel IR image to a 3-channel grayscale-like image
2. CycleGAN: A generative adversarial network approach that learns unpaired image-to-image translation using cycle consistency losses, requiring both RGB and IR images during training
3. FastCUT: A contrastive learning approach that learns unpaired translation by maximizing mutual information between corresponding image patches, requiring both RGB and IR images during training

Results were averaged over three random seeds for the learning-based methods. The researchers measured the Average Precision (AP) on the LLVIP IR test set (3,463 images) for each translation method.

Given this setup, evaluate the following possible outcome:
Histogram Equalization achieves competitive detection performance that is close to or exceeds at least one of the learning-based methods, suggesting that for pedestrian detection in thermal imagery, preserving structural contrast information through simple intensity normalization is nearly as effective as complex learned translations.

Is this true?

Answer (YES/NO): YES